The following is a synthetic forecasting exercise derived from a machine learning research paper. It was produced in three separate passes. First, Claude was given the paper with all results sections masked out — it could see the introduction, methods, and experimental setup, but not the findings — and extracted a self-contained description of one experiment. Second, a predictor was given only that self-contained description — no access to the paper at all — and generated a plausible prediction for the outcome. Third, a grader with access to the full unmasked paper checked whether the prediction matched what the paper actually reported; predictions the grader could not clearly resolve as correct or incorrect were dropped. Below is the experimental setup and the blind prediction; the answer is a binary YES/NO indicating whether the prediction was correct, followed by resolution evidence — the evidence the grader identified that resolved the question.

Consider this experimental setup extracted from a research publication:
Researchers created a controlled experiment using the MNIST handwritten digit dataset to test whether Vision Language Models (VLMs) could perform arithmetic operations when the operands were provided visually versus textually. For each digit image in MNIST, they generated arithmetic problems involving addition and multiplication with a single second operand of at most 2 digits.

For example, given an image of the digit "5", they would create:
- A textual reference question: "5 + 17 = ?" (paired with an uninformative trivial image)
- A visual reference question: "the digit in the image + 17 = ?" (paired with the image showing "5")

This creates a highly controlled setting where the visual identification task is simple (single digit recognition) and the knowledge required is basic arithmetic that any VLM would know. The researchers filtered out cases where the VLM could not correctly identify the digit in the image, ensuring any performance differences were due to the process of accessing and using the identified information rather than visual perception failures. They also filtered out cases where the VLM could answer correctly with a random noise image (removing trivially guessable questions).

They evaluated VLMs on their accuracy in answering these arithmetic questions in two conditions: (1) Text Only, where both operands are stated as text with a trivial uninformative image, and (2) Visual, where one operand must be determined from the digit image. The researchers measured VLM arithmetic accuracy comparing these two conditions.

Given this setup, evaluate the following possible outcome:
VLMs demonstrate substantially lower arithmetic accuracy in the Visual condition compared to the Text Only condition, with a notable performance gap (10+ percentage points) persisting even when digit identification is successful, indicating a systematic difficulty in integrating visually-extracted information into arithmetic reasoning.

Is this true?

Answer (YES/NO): YES